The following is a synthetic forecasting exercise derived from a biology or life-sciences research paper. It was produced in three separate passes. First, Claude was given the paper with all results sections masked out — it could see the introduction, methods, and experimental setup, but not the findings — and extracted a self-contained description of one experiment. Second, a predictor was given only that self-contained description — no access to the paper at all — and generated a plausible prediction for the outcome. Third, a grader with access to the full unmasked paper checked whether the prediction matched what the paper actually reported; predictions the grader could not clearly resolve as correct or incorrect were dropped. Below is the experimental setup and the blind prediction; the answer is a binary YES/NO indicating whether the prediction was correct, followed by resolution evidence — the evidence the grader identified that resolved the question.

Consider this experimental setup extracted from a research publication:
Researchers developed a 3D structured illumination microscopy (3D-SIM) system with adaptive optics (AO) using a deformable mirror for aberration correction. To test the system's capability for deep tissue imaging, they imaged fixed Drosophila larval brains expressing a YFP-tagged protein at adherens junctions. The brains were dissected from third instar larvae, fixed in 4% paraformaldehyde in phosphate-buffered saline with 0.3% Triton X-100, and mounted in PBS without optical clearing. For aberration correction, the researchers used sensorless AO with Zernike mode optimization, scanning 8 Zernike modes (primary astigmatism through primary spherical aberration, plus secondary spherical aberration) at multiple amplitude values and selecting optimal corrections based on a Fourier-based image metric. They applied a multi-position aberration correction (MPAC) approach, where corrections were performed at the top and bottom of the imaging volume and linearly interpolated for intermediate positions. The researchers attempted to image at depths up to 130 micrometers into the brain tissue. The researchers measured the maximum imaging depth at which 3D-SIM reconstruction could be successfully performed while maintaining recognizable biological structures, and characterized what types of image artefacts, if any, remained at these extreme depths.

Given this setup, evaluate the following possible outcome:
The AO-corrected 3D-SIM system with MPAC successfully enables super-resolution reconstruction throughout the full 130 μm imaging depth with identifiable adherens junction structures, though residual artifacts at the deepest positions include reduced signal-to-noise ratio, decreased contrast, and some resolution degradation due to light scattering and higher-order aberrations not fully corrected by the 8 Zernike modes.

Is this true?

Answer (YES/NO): NO